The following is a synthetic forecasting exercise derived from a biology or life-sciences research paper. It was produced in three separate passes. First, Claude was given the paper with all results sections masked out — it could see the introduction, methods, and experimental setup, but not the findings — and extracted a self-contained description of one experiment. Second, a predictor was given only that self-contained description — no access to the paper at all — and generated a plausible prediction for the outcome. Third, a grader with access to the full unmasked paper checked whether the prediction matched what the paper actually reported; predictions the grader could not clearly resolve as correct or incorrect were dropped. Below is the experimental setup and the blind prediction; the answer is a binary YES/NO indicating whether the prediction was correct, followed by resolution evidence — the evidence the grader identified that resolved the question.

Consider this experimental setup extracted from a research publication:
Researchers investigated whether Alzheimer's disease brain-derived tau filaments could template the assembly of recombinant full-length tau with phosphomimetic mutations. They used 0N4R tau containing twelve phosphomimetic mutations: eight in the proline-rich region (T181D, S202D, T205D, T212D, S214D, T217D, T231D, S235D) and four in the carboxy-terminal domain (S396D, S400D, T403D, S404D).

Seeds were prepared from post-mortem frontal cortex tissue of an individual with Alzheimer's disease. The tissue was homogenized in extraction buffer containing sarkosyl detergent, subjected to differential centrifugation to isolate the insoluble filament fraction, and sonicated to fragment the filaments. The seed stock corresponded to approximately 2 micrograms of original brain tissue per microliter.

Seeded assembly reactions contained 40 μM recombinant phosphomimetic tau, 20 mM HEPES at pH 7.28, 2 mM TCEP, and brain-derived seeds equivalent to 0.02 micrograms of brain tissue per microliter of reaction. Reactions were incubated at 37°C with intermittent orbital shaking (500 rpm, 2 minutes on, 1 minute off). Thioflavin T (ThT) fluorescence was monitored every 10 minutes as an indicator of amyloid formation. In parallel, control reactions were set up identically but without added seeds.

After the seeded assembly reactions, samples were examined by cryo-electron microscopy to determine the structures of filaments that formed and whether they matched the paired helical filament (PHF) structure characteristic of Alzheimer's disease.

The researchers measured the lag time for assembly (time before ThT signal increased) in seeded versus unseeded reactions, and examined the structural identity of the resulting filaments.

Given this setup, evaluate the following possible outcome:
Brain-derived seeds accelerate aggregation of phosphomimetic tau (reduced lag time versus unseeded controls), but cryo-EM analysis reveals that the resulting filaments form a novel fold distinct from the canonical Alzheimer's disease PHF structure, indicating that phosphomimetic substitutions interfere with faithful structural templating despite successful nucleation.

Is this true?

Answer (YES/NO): NO